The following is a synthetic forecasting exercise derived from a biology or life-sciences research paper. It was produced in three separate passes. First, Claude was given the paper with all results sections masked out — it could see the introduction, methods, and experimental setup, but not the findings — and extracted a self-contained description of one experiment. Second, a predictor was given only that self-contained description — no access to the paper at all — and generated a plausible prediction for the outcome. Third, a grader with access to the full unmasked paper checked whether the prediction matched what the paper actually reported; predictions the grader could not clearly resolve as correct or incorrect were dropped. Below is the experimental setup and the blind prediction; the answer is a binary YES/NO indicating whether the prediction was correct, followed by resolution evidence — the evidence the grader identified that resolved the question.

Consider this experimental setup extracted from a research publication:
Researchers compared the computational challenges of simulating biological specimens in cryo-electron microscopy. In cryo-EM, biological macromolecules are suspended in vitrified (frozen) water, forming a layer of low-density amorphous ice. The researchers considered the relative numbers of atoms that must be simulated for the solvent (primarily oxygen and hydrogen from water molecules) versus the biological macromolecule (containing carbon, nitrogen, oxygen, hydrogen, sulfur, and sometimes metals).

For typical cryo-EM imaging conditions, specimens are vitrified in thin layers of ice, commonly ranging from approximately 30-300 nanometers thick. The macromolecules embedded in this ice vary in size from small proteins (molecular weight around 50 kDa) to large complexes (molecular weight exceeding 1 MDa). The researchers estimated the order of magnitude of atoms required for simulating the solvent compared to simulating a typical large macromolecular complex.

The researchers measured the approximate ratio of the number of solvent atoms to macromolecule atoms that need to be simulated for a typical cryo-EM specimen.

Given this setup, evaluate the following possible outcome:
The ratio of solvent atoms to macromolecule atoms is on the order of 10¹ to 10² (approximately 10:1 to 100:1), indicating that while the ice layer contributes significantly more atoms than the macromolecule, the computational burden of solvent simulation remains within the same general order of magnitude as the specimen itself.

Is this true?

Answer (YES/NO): NO